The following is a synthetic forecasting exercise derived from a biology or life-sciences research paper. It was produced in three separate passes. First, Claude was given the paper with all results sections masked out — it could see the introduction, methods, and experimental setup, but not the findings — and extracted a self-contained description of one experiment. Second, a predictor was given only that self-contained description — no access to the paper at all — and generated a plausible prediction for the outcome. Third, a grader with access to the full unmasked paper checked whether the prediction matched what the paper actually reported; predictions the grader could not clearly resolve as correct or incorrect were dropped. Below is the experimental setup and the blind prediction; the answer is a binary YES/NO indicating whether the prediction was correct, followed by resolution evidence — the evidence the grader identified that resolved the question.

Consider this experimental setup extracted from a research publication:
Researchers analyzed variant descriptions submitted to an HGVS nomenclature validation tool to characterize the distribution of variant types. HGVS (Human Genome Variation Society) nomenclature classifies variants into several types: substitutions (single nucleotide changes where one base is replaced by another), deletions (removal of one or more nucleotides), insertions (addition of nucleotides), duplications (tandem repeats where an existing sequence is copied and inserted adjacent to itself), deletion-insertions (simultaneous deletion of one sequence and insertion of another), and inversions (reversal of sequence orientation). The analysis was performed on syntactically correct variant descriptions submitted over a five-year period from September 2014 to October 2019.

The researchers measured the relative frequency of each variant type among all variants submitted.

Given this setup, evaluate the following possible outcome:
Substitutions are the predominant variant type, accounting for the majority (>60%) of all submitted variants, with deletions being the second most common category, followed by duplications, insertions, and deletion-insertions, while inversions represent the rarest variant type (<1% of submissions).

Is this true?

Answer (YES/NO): NO